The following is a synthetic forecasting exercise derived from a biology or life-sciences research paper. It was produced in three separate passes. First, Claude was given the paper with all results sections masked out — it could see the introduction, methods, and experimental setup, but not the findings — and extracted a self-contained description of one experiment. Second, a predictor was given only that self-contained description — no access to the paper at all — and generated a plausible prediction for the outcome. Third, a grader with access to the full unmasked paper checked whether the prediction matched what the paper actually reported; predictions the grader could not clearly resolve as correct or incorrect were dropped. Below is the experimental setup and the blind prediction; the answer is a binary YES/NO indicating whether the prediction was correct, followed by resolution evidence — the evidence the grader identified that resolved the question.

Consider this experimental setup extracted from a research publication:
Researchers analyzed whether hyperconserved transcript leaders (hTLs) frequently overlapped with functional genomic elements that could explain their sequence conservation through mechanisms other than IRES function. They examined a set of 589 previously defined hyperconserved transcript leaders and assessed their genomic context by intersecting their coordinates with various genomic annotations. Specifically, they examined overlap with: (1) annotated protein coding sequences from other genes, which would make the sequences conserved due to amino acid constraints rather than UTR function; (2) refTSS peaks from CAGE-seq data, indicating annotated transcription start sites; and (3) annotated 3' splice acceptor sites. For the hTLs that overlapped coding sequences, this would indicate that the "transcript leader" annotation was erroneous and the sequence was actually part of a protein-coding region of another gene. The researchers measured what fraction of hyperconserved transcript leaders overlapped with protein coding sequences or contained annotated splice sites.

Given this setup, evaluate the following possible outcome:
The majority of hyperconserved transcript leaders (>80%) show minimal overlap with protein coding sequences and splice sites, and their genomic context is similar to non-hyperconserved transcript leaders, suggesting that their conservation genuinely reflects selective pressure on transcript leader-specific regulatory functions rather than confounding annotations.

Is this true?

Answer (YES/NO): NO